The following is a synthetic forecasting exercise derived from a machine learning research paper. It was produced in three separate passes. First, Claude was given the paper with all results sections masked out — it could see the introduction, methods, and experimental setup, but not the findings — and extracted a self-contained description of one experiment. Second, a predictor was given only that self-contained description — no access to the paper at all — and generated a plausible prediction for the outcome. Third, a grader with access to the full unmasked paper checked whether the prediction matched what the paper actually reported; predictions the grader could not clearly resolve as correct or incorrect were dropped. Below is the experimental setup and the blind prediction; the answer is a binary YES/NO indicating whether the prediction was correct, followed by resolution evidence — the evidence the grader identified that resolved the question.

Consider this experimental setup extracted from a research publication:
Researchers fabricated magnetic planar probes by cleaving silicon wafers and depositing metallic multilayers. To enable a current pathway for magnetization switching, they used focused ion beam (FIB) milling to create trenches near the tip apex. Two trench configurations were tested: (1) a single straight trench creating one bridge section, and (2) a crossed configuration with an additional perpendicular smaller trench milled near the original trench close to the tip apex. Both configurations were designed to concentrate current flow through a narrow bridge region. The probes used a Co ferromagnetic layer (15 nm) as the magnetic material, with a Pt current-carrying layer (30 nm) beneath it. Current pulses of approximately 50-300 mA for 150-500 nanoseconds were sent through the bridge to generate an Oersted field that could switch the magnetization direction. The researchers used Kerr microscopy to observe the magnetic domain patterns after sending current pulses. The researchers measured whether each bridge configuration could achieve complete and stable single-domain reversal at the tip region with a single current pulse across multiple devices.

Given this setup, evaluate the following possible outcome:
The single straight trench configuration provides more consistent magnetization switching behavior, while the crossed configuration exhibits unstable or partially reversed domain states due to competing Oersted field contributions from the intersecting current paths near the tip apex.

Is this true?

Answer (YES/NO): NO